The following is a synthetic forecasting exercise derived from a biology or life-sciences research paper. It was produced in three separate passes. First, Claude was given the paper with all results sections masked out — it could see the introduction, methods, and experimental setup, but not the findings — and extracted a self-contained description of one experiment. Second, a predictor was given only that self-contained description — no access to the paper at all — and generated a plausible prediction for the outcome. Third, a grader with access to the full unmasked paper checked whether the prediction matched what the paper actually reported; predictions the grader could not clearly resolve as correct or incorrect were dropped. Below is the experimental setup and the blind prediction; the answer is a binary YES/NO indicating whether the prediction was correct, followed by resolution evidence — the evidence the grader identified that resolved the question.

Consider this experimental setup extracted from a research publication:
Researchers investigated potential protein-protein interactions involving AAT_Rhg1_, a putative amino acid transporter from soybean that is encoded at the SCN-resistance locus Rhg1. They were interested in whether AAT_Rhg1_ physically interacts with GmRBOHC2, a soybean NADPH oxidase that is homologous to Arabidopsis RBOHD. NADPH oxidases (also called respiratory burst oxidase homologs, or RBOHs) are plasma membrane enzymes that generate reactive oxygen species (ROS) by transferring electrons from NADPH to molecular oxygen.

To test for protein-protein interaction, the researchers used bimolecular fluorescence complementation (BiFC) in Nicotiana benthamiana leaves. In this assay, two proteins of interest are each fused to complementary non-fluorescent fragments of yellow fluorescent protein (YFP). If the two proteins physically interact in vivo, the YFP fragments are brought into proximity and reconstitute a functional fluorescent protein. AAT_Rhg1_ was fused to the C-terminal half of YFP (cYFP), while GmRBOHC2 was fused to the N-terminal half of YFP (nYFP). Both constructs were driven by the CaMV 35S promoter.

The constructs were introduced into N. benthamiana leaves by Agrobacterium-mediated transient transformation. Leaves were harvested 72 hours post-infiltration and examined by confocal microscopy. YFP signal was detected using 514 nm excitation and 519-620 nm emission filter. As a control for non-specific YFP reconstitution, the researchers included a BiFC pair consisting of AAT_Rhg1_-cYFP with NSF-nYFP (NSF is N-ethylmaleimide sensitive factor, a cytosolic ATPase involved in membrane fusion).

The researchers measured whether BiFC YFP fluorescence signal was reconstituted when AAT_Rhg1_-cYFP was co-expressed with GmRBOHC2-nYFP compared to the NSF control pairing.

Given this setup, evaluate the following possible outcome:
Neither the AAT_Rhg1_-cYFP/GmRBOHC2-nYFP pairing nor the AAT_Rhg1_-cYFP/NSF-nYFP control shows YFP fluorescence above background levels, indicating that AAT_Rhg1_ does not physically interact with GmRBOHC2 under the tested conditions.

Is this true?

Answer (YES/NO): NO